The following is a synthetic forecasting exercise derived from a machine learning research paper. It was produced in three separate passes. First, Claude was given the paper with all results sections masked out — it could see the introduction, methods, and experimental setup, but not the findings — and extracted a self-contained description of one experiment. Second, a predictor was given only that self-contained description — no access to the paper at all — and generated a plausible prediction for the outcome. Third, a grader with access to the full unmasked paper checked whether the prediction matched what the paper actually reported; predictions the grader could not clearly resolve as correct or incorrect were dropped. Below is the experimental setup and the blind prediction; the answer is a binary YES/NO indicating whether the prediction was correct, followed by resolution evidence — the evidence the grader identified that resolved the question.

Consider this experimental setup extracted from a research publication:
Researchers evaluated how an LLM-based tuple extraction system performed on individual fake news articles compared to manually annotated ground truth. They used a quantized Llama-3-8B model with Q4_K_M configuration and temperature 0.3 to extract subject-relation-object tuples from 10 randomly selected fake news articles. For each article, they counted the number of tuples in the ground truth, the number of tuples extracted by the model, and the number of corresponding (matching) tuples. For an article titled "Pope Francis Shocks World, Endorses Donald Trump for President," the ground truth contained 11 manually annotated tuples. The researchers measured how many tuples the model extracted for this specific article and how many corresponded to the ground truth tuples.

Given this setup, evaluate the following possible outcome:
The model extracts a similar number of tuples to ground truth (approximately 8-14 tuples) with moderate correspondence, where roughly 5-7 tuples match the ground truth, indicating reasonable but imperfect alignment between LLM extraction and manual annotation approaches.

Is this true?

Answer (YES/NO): NO